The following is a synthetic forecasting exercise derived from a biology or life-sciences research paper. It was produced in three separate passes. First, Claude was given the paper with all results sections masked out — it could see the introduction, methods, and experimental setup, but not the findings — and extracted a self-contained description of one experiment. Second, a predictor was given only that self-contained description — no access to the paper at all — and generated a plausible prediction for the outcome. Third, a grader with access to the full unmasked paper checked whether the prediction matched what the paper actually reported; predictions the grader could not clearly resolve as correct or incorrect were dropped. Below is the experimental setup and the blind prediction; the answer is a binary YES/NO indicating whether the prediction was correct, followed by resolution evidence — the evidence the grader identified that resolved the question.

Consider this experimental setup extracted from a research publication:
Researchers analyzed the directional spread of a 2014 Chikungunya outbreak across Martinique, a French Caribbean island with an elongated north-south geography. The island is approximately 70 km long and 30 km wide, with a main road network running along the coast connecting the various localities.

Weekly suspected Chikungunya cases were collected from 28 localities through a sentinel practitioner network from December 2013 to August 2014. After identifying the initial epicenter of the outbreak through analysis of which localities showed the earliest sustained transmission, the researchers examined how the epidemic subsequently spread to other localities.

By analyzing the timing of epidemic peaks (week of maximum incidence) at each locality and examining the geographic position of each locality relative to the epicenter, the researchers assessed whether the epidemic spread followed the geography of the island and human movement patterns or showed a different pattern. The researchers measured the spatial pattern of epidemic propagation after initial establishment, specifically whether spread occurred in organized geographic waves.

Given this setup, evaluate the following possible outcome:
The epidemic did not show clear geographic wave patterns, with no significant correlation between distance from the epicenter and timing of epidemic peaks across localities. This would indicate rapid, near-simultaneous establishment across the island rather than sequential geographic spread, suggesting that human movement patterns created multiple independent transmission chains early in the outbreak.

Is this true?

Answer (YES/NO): NO